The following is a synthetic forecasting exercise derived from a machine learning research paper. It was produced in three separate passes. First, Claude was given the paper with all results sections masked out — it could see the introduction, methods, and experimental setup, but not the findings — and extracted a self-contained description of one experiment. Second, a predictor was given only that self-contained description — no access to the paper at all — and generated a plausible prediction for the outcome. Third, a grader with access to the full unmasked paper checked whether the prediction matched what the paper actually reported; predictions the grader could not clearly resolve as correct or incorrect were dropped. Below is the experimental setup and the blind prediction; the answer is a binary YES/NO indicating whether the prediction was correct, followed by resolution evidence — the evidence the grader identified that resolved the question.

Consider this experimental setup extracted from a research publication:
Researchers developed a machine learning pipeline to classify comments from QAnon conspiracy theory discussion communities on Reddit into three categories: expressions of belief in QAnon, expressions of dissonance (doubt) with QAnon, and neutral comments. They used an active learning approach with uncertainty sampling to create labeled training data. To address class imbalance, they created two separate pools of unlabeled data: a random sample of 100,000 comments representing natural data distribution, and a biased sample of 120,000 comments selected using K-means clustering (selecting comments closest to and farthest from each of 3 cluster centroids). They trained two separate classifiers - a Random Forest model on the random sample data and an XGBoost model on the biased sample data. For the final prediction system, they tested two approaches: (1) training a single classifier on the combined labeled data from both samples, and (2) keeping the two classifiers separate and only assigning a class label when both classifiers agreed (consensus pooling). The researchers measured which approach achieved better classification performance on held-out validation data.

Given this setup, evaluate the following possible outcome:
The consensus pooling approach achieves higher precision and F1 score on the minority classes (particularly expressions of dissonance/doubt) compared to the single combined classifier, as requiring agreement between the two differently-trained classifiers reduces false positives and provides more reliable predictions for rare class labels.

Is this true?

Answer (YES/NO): YES